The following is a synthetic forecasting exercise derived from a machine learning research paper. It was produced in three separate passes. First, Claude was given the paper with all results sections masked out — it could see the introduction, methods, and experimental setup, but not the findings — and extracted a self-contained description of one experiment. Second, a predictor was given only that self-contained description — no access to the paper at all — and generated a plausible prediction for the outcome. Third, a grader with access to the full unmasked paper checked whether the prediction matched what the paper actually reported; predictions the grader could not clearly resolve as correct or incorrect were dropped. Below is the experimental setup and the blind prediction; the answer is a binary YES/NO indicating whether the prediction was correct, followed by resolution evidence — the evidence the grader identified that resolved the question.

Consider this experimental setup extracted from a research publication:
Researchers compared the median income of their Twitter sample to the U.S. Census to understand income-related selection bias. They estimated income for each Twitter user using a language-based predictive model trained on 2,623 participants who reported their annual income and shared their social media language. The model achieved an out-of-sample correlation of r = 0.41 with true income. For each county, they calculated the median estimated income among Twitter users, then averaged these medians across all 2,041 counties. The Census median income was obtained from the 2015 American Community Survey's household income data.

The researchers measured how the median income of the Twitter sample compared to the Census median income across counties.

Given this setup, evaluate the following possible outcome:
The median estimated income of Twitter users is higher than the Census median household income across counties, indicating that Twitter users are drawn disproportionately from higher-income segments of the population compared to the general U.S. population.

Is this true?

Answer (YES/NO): NO